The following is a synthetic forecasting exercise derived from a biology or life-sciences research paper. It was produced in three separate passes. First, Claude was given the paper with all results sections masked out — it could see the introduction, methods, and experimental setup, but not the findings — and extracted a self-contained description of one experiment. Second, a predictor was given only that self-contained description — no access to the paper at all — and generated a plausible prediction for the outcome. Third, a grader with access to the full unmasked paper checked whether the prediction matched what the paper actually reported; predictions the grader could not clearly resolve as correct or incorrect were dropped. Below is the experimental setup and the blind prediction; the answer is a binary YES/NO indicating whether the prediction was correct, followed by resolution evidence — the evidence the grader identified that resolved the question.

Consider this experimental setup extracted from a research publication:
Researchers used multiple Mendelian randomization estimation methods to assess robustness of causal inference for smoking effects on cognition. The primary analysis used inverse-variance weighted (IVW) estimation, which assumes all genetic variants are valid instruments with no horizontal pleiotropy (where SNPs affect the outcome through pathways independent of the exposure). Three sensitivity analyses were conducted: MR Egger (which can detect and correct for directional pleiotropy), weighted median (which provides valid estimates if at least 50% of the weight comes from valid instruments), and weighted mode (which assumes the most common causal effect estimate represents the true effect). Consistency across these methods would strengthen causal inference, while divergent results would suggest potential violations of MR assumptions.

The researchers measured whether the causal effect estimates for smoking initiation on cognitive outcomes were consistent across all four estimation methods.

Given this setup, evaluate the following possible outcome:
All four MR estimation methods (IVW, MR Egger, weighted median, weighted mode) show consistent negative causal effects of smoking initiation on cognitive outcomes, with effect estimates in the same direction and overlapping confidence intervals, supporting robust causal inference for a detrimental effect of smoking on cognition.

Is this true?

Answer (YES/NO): NO